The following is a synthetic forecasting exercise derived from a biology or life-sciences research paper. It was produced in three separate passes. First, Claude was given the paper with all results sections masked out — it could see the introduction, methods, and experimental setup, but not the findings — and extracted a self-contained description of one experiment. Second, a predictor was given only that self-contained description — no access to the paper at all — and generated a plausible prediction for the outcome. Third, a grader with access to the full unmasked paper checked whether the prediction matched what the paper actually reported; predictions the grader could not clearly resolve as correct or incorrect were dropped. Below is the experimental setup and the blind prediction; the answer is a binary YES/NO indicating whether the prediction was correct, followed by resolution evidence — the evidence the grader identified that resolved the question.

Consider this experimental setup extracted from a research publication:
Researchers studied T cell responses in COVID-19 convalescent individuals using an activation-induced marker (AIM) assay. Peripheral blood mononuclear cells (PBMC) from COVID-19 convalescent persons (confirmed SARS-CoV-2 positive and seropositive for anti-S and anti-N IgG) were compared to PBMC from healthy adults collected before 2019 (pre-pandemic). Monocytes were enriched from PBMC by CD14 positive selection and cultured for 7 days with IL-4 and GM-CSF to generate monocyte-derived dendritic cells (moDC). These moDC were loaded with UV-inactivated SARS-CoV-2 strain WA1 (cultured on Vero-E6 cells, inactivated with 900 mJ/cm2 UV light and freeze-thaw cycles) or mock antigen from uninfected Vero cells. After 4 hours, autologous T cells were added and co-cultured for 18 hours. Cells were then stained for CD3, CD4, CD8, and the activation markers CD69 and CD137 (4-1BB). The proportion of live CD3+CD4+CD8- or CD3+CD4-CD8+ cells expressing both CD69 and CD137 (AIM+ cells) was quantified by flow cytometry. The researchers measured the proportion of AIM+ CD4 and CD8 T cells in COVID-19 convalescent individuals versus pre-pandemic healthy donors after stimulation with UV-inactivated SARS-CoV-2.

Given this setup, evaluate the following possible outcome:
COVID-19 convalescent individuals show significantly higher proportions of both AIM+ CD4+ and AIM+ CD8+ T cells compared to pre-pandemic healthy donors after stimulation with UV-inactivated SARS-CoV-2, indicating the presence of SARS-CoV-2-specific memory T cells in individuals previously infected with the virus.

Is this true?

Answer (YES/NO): YES